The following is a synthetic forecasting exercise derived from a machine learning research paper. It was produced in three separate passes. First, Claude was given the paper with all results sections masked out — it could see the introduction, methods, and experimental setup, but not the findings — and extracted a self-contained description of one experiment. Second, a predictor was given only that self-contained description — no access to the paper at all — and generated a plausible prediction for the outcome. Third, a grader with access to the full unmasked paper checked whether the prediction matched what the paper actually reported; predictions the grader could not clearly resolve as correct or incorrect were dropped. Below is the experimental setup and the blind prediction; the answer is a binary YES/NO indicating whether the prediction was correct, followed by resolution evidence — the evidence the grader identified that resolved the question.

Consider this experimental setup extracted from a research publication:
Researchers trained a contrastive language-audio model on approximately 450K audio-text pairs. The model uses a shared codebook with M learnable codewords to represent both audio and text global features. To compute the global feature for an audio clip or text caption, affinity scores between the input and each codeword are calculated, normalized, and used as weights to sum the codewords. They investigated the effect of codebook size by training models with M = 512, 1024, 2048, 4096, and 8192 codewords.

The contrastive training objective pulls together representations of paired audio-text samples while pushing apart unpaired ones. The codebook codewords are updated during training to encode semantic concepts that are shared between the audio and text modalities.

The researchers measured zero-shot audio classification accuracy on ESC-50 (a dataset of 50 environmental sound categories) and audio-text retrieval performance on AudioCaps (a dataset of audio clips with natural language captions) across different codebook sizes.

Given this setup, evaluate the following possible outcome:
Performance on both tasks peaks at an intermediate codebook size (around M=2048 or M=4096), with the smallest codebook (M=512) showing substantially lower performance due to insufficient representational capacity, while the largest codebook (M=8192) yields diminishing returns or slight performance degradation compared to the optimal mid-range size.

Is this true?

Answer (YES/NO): NO